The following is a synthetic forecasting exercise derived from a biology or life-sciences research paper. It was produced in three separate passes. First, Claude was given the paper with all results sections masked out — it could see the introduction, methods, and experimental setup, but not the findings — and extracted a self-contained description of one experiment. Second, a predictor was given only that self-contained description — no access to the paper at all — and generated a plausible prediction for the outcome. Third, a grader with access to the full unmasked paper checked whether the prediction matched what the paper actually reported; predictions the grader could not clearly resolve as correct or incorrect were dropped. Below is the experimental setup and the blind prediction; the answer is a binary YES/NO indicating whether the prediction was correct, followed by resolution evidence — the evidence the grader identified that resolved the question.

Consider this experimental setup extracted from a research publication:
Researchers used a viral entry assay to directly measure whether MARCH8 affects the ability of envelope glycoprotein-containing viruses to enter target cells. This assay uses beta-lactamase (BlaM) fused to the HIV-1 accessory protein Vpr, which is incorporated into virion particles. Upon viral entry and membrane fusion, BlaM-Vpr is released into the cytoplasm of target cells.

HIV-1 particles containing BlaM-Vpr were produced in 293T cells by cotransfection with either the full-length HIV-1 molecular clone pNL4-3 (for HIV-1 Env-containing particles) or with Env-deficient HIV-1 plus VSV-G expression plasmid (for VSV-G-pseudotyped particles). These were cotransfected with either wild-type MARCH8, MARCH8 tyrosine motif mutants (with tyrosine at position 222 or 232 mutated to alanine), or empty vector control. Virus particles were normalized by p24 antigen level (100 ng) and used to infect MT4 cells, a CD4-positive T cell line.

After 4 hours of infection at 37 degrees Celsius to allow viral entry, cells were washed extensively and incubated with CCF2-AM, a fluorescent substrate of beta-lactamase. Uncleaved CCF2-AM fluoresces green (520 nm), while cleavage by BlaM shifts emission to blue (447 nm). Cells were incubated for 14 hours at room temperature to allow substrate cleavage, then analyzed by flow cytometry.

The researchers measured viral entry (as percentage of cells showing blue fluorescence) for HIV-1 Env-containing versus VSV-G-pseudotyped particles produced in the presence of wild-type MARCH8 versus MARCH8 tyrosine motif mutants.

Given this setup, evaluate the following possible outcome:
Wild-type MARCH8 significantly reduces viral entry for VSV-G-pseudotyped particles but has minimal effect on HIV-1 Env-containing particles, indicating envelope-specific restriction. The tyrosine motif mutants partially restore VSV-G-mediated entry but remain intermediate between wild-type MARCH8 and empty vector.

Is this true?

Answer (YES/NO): NO